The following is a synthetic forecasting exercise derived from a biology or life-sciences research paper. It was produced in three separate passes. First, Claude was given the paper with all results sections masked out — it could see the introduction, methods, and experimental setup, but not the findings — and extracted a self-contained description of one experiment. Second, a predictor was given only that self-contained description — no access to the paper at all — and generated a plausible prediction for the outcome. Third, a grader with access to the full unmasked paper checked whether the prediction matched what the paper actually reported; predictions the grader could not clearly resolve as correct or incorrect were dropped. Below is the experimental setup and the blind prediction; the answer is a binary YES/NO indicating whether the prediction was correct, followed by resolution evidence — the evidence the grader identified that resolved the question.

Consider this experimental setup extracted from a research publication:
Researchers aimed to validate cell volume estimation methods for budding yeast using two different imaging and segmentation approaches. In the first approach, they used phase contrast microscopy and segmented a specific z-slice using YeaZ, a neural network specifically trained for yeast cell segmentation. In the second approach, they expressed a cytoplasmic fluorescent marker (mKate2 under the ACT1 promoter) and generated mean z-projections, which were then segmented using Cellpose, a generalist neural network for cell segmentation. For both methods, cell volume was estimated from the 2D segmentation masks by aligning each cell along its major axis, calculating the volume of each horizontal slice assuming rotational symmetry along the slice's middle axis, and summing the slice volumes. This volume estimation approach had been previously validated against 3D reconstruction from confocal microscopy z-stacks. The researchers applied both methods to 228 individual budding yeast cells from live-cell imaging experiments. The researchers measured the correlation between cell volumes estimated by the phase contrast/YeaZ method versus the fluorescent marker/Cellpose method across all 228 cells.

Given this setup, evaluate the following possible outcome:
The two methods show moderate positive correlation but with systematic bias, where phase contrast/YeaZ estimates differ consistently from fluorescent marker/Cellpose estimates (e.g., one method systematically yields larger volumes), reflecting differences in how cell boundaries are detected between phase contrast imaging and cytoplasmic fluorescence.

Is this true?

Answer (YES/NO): NO